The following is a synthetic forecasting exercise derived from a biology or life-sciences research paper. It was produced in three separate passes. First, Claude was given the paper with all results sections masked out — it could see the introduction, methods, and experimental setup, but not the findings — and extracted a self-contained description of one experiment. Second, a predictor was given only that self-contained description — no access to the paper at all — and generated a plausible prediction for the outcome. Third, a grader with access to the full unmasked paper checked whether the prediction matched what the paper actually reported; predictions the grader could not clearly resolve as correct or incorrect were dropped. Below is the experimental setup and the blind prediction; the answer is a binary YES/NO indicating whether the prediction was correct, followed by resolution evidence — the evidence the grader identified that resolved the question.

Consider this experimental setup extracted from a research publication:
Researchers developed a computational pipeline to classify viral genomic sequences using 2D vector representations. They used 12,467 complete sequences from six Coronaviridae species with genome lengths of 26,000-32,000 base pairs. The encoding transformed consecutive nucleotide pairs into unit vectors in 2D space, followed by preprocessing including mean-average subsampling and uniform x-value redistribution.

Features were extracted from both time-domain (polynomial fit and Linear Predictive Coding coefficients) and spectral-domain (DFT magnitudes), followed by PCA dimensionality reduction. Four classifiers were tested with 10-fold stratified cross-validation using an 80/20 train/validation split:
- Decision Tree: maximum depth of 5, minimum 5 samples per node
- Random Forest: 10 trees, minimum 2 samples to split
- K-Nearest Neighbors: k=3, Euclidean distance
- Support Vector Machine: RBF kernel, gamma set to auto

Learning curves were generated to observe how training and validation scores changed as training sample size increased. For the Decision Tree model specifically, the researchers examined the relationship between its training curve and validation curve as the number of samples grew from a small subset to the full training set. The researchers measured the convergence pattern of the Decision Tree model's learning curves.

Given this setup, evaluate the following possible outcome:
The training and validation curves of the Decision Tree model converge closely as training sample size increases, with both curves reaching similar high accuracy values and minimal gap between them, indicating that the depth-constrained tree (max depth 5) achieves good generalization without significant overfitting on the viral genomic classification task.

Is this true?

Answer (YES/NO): NO